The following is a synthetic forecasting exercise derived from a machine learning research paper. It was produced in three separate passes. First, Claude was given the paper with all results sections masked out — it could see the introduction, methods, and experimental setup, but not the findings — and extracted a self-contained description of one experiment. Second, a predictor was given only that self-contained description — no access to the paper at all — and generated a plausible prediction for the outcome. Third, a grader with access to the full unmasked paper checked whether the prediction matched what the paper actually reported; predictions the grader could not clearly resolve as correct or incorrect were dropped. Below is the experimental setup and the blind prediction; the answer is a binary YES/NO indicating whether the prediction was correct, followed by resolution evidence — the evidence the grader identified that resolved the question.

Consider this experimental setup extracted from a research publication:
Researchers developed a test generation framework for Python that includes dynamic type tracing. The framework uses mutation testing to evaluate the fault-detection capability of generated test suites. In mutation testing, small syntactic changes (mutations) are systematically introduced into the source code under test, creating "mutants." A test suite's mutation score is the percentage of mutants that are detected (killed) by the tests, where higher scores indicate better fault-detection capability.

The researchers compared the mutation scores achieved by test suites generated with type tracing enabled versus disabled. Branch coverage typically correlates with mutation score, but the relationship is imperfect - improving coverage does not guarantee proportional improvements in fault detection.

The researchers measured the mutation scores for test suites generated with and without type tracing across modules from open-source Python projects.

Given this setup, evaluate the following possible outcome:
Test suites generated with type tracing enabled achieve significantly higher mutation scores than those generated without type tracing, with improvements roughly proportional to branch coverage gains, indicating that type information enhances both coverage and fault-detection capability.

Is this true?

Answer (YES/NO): NO